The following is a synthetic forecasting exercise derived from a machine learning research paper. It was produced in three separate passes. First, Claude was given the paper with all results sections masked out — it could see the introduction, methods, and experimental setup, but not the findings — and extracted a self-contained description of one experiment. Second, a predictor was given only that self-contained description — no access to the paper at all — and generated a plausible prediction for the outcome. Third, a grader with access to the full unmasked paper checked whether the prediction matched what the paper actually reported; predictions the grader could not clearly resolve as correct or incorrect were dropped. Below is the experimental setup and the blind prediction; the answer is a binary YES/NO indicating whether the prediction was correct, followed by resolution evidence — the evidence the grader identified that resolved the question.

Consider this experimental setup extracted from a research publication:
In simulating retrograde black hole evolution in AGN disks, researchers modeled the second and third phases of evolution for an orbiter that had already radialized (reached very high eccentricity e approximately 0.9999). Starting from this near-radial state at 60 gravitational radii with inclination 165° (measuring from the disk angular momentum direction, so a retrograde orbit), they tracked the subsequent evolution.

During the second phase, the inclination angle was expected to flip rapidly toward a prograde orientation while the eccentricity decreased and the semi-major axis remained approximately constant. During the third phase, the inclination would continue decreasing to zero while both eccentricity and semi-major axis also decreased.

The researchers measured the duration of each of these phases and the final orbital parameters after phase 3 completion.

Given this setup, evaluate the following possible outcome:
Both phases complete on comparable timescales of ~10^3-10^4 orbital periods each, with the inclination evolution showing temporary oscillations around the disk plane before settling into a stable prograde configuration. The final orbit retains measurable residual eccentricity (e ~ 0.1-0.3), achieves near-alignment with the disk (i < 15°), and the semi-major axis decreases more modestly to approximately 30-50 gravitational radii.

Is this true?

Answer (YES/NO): NO